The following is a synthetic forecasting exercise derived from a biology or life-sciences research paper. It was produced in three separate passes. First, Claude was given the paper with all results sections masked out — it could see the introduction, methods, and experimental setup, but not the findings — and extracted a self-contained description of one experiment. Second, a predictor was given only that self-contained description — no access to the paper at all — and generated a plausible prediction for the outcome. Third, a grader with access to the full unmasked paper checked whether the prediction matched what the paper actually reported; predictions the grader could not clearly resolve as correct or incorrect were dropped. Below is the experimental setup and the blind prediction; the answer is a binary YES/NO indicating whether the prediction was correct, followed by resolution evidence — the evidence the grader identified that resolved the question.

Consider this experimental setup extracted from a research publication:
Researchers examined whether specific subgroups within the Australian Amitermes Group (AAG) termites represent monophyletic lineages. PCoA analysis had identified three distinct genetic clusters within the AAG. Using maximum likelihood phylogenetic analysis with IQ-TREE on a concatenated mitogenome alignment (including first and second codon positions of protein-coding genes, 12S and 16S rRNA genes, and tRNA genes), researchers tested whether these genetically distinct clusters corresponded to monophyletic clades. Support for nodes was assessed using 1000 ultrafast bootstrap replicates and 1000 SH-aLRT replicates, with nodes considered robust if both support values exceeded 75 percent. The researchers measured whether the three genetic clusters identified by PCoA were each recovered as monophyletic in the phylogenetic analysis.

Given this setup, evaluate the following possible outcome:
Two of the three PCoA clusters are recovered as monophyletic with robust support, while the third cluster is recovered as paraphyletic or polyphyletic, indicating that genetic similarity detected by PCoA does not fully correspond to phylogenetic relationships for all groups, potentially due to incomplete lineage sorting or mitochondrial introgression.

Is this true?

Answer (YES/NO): YES